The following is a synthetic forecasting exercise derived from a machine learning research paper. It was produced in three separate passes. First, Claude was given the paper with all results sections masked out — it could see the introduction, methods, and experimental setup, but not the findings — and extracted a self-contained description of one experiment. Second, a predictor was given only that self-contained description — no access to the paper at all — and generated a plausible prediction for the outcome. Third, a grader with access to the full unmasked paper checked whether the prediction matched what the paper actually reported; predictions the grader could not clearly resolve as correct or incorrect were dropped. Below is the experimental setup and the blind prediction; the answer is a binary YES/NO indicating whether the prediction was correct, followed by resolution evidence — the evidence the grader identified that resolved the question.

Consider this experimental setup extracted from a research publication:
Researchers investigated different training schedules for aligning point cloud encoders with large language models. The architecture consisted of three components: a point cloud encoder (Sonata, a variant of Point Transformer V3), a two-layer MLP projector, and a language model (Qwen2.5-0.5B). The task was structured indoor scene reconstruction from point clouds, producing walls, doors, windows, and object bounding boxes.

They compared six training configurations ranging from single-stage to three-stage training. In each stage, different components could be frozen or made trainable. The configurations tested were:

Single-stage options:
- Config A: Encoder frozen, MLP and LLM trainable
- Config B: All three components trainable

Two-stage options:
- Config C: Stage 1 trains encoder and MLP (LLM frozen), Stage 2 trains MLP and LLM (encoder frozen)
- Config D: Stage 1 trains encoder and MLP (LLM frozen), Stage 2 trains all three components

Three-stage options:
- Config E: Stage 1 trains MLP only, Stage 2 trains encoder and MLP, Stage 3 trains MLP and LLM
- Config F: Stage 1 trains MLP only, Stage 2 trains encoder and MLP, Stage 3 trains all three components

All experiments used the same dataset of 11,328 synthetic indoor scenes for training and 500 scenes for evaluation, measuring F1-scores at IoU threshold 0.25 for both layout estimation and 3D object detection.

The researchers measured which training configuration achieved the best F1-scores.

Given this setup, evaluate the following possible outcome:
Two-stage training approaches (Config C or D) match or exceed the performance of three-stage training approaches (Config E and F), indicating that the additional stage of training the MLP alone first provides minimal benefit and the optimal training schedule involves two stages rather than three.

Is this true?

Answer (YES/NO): NO